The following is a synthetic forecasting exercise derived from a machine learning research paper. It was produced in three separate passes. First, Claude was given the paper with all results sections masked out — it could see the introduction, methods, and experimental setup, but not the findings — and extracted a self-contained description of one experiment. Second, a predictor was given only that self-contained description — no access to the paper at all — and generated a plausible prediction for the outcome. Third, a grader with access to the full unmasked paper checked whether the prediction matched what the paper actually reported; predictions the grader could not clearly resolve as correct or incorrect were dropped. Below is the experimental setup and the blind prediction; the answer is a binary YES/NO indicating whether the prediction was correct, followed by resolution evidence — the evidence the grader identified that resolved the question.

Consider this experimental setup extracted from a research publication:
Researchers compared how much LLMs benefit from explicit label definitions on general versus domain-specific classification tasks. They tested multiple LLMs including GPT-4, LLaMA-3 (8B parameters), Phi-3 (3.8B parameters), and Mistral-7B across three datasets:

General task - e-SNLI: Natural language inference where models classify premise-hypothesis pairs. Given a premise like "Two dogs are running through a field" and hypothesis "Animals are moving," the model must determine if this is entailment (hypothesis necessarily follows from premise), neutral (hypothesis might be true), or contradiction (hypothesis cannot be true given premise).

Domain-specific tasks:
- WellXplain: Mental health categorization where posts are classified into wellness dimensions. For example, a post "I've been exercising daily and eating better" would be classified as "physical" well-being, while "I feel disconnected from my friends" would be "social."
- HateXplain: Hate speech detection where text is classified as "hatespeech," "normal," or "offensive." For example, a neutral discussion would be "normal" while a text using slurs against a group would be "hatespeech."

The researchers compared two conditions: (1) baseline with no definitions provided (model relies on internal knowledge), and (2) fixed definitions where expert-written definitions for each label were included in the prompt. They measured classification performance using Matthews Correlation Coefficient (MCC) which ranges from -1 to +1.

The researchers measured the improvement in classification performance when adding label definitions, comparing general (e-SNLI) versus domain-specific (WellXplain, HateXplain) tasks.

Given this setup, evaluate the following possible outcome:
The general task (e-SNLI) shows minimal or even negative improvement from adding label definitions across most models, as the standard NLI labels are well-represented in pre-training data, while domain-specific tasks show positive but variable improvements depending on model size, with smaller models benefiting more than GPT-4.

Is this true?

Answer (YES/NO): NO